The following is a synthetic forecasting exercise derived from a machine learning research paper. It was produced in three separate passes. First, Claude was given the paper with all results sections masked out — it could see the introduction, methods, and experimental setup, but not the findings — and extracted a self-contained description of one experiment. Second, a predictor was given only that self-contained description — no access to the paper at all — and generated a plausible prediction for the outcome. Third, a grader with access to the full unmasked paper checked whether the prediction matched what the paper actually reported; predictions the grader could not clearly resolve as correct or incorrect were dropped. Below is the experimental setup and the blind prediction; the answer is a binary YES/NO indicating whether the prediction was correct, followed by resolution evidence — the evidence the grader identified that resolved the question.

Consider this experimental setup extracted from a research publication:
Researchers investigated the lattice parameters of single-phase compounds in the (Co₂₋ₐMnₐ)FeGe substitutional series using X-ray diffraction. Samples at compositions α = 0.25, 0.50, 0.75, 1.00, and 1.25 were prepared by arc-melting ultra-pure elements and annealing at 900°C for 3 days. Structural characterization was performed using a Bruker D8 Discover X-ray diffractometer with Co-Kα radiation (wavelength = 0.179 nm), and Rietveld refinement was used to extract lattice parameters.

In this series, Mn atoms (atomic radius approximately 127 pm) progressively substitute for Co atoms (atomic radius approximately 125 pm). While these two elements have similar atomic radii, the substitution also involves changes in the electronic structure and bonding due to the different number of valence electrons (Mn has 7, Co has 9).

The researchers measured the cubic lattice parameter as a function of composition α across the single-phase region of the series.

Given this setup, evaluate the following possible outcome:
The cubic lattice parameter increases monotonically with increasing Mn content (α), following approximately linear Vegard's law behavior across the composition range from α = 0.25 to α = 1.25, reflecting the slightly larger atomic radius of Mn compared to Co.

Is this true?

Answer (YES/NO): YES